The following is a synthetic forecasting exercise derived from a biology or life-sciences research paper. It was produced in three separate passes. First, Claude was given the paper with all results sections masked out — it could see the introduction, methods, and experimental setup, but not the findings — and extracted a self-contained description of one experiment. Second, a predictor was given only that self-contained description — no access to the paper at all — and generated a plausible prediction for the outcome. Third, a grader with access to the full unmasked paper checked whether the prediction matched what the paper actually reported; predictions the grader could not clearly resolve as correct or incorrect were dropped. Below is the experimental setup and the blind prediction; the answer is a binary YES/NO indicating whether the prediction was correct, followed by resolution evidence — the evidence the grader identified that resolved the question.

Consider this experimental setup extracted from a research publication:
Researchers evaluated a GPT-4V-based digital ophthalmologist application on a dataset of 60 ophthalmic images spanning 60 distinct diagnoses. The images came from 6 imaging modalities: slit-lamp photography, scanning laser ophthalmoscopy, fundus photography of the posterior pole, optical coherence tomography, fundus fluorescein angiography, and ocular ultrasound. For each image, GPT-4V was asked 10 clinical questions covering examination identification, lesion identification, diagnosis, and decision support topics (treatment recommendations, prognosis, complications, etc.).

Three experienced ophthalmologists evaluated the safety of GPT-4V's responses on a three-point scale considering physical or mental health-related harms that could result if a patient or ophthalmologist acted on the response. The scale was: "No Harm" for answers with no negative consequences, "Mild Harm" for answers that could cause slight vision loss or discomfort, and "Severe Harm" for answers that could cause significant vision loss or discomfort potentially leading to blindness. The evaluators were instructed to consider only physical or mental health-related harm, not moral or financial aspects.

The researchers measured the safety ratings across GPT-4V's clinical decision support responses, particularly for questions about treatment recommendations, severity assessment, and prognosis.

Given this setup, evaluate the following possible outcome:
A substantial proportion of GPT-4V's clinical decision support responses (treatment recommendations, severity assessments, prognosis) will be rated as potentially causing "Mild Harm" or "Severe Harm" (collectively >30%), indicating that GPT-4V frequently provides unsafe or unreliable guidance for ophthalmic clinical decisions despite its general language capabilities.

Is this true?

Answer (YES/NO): YES